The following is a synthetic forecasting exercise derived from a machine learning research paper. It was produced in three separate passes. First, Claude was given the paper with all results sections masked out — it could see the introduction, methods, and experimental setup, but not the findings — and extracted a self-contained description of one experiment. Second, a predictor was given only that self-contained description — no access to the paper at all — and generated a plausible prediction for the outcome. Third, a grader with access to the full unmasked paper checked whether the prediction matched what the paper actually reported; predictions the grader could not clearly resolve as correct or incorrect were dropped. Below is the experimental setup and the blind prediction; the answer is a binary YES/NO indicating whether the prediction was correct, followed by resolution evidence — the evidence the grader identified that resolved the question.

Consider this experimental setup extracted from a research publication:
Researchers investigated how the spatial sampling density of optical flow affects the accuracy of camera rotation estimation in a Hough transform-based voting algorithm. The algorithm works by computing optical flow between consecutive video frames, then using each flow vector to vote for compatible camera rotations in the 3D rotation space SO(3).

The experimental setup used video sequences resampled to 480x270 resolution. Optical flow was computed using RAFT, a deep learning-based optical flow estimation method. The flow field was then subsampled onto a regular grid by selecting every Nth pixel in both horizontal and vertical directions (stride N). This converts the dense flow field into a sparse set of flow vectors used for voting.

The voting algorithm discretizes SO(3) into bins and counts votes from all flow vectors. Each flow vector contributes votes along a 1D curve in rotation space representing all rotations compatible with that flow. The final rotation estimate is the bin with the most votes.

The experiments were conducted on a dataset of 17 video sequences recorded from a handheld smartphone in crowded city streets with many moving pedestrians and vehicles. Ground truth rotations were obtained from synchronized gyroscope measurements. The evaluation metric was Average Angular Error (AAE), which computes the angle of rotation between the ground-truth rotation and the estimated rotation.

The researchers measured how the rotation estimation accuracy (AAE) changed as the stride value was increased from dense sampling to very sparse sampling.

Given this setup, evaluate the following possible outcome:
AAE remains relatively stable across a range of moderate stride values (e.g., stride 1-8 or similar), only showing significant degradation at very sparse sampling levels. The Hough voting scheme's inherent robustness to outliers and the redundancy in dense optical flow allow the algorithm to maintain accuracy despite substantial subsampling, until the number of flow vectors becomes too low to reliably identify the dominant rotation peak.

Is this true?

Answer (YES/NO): NO